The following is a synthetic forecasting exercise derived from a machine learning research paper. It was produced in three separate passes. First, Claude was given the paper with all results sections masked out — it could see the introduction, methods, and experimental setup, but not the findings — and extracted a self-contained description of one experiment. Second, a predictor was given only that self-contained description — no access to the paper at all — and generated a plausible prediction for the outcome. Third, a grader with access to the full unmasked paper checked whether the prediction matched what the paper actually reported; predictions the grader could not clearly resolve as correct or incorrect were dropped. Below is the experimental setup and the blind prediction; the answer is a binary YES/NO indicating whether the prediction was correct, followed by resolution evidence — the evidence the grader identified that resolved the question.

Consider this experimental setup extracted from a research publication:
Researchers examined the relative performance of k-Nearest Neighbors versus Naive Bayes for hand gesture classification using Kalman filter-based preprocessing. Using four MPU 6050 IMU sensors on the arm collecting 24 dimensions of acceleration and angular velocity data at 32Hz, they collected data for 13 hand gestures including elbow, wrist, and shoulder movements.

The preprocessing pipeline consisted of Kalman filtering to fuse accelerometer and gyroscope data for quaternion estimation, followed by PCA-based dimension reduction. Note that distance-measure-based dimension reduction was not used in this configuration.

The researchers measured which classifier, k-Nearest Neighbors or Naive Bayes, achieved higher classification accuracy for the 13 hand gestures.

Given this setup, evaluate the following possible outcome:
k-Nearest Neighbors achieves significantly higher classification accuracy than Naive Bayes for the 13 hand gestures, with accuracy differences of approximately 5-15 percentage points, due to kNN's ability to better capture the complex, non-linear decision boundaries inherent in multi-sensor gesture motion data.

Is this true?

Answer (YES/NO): NO